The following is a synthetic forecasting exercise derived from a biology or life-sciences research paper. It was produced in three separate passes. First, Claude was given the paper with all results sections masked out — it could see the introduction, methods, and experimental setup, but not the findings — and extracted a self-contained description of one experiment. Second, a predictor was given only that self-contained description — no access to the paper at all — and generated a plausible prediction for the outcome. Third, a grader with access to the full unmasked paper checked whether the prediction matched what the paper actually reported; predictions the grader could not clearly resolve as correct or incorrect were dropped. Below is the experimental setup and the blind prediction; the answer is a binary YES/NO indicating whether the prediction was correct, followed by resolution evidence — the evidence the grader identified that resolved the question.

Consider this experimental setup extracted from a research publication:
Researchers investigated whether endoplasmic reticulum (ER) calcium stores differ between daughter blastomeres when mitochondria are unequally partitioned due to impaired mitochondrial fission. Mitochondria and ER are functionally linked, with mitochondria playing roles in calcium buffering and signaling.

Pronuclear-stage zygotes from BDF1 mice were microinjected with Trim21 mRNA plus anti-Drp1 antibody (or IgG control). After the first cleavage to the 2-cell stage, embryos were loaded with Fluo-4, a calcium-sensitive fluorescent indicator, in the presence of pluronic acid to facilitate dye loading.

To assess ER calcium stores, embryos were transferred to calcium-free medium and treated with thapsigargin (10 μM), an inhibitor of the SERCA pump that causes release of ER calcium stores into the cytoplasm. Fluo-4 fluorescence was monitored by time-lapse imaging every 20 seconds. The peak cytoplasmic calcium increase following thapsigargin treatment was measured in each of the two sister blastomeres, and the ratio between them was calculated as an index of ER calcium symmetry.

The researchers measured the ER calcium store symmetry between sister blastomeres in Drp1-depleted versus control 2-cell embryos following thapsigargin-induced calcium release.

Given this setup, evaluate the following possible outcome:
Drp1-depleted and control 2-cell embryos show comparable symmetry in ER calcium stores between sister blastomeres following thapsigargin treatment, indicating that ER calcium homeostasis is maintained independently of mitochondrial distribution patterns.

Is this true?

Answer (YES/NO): NO